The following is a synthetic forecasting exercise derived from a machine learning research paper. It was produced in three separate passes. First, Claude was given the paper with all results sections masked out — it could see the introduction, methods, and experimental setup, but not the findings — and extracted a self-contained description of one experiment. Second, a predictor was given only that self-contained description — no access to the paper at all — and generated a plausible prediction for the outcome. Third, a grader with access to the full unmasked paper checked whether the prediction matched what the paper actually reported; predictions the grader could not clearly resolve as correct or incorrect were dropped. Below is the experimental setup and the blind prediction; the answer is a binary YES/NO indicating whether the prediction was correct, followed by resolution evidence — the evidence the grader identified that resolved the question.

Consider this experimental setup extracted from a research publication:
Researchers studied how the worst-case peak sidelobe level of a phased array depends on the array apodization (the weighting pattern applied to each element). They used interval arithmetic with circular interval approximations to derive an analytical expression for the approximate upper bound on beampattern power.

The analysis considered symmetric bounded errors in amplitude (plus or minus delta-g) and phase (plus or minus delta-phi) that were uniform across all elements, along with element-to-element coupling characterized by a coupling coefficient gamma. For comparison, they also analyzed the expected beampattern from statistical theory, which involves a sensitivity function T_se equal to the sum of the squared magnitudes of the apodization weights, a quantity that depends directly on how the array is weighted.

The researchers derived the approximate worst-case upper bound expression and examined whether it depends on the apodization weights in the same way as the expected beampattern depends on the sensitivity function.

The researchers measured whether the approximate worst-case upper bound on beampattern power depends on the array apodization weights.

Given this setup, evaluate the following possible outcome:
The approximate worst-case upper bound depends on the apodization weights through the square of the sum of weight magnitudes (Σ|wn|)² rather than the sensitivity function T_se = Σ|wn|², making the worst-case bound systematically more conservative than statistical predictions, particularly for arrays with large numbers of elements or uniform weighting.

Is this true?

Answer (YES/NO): NO